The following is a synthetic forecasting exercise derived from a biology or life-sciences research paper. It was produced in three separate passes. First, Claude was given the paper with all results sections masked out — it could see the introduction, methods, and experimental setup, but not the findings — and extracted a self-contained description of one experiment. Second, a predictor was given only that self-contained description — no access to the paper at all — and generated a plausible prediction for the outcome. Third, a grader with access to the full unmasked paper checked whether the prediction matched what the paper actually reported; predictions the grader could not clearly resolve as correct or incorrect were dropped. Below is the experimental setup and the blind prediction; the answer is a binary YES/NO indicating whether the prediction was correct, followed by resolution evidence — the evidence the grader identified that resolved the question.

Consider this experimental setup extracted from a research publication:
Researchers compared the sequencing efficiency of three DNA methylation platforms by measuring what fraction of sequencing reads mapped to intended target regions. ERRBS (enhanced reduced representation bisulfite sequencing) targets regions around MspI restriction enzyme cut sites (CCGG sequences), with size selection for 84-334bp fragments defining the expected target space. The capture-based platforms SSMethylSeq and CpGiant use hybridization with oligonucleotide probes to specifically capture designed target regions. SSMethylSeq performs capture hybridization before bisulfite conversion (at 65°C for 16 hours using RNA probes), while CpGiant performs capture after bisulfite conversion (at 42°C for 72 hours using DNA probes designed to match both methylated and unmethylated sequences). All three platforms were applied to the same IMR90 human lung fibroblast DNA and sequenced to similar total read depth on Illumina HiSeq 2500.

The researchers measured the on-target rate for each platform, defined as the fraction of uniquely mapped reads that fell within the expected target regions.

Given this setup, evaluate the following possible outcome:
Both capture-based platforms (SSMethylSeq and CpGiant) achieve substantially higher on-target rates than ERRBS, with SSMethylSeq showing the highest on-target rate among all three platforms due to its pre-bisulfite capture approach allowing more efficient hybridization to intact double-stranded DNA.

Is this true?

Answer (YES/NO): NO